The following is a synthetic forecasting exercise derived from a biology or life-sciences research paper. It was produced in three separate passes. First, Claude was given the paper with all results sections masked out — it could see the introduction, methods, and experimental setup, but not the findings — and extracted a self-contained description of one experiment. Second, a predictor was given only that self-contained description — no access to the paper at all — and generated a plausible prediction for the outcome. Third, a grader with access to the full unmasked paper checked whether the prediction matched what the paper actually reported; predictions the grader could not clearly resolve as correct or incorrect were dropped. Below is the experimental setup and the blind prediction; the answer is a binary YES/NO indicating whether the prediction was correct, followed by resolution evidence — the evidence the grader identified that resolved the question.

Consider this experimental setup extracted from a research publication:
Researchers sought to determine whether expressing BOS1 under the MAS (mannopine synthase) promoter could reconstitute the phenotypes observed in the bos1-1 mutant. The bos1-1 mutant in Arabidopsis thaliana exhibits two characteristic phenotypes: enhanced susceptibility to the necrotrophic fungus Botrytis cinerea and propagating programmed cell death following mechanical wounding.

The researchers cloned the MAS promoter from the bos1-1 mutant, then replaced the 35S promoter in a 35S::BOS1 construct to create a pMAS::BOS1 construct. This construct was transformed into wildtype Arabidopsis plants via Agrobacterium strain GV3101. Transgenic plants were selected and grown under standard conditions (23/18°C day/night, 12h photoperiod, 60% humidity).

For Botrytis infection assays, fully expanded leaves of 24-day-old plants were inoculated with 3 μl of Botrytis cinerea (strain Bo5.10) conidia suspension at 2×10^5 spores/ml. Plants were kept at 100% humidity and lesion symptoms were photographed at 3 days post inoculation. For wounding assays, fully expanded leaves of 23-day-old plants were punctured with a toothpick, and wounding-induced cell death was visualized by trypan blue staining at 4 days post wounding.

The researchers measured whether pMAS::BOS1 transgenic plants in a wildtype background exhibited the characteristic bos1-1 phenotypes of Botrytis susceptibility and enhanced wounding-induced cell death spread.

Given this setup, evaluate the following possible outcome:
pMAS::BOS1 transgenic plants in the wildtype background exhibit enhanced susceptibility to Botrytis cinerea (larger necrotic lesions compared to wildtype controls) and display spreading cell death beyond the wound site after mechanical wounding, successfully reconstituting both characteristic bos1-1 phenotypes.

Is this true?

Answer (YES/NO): YES